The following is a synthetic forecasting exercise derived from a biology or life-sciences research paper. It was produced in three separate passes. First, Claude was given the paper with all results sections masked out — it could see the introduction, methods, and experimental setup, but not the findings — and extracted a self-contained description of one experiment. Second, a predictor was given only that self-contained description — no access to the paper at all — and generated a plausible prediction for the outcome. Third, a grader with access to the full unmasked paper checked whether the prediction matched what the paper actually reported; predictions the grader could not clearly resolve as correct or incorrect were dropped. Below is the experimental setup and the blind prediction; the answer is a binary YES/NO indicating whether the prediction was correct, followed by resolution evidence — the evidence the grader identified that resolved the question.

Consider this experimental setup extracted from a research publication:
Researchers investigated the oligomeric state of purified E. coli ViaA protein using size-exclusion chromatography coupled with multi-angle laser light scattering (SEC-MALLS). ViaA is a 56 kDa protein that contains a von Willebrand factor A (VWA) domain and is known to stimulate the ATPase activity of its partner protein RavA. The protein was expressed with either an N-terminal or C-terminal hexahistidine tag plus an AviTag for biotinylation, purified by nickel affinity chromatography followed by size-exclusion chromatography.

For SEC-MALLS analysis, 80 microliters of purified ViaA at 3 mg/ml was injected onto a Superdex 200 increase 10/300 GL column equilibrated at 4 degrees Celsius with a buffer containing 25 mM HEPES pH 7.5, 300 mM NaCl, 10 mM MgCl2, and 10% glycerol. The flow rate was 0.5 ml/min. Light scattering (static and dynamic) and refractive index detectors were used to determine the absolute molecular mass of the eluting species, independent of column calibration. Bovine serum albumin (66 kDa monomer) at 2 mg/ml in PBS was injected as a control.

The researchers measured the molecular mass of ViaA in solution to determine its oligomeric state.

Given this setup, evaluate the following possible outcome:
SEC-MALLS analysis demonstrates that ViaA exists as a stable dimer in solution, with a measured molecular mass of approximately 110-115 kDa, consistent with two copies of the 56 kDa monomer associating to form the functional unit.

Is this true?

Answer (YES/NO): NO